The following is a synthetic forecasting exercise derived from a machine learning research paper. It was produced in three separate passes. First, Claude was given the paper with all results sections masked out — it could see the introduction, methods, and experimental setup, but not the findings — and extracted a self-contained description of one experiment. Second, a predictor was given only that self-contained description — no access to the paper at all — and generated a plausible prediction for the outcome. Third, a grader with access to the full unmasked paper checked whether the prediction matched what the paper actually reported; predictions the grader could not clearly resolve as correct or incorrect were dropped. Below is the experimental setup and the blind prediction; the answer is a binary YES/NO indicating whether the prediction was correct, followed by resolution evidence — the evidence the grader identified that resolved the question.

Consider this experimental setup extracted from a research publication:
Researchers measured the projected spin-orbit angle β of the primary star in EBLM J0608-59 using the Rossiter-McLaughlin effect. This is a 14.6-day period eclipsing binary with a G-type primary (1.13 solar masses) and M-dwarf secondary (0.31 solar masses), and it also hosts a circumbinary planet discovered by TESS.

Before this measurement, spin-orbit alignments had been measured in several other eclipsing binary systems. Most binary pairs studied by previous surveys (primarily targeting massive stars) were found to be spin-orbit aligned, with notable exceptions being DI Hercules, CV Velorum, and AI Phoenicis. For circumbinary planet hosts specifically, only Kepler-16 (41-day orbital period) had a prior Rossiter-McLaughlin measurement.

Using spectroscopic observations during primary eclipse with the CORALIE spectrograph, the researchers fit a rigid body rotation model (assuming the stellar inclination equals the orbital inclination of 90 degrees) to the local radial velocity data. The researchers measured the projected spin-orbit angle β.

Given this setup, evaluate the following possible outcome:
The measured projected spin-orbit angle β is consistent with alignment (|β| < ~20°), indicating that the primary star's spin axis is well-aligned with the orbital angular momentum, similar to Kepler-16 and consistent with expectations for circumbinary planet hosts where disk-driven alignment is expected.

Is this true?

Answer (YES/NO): YES